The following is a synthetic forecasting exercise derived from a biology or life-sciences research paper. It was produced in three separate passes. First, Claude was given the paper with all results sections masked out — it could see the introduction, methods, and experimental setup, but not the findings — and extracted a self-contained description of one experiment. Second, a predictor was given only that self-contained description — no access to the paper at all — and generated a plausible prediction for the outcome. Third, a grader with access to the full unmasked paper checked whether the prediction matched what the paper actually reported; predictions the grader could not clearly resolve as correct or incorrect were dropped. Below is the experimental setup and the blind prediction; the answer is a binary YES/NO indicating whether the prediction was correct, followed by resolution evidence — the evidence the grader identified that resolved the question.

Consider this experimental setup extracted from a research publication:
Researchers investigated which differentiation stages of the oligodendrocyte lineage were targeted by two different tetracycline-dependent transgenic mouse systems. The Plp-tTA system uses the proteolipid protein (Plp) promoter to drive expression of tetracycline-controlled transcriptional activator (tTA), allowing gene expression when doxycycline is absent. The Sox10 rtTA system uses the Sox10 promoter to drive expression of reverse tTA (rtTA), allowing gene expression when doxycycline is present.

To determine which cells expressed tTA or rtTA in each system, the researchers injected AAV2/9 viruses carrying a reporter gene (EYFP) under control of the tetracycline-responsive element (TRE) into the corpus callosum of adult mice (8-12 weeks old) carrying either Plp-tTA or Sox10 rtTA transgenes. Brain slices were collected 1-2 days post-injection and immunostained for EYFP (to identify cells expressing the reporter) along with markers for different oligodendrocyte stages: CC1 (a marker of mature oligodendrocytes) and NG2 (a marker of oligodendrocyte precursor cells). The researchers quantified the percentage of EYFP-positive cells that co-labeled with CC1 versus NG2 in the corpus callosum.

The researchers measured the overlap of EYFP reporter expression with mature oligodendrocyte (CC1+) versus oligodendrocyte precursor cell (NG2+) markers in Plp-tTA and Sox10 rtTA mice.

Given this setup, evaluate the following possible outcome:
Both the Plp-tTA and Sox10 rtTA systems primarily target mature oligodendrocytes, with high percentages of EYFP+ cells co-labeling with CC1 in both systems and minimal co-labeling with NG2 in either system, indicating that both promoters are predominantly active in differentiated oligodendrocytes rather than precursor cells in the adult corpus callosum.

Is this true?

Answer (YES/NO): NO